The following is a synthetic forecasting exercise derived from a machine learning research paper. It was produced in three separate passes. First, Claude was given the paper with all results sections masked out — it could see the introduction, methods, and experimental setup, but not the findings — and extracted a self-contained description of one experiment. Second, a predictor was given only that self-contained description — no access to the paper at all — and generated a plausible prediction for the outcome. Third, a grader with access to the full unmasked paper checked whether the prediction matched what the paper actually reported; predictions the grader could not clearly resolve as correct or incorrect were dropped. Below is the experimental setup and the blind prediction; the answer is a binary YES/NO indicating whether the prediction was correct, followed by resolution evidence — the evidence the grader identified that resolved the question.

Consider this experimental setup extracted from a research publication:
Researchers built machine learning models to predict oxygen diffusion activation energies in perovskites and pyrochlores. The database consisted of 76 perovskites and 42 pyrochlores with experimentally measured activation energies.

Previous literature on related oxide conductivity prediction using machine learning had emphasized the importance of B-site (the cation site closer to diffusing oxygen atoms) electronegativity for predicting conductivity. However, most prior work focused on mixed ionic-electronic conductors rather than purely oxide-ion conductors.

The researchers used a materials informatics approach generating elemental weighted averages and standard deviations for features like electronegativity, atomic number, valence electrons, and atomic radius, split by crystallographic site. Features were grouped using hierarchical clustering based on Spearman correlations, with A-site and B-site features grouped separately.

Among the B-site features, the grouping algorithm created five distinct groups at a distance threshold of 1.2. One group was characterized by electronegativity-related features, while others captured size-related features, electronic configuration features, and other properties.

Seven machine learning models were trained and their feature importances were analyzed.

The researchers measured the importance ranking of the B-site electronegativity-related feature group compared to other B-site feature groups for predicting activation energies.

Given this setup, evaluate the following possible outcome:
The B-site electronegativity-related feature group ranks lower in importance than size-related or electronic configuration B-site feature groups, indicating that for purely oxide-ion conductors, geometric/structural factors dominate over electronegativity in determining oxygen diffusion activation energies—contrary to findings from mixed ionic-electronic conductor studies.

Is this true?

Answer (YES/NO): NO